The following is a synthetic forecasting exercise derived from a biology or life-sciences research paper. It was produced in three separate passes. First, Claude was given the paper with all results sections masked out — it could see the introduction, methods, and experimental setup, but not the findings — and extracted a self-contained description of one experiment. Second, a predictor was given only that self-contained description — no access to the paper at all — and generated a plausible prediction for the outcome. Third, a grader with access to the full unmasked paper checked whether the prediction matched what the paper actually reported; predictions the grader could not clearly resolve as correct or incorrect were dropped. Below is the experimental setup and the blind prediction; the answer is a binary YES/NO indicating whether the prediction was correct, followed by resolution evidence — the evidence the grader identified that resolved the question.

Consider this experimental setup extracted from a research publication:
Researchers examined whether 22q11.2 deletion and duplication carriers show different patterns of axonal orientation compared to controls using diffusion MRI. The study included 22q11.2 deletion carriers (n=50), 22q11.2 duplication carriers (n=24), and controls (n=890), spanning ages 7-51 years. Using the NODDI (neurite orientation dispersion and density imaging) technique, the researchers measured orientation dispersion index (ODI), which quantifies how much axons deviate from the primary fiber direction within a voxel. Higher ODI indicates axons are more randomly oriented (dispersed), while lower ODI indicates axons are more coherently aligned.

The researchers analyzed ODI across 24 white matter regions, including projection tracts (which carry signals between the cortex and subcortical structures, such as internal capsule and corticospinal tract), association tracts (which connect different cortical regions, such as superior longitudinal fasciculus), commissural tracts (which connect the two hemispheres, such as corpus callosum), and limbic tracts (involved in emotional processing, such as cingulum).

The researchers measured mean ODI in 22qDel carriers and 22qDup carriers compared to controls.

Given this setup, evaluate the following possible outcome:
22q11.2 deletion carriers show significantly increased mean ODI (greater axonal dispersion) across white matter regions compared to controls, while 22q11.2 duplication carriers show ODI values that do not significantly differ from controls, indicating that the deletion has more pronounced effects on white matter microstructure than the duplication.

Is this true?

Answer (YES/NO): NO